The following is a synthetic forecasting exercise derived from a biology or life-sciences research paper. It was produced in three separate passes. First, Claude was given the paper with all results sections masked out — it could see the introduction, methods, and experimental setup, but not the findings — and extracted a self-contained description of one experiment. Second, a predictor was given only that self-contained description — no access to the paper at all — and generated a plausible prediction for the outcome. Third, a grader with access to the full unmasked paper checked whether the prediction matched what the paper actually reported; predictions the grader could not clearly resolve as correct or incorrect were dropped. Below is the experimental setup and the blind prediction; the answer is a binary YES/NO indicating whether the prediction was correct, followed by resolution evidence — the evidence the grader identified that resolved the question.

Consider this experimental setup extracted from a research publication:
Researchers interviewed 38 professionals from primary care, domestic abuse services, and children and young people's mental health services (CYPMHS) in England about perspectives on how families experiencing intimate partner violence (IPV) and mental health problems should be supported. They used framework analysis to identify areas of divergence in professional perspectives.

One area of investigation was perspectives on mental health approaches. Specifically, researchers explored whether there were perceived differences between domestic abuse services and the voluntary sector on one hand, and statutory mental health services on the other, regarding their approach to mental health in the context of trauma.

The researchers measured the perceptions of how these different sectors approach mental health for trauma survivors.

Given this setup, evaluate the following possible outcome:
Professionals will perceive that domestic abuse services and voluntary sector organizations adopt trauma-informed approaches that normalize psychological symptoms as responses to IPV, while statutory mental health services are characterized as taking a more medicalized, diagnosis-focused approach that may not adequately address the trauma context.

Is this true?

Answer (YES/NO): YES